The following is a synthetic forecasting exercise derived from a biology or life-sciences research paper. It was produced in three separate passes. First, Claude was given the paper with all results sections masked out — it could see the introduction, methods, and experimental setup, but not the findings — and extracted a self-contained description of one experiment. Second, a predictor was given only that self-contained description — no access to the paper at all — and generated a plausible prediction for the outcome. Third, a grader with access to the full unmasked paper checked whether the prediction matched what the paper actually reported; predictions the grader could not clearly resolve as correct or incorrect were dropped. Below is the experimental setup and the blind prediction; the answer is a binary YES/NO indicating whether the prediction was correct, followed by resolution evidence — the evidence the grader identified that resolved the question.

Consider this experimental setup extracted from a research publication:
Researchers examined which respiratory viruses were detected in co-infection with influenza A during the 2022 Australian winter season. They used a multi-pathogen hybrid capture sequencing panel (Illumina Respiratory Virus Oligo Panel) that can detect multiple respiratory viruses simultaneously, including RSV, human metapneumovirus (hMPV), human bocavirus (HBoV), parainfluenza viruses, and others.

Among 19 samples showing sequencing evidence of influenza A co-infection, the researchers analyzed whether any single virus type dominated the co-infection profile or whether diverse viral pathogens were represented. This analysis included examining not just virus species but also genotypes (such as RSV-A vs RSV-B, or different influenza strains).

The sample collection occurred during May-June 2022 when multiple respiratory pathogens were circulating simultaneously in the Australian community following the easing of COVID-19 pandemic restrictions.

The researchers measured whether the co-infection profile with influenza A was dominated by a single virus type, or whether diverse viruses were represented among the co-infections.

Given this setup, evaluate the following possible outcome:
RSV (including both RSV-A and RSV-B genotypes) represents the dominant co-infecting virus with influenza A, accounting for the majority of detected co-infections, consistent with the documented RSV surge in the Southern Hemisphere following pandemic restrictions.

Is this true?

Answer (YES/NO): NO